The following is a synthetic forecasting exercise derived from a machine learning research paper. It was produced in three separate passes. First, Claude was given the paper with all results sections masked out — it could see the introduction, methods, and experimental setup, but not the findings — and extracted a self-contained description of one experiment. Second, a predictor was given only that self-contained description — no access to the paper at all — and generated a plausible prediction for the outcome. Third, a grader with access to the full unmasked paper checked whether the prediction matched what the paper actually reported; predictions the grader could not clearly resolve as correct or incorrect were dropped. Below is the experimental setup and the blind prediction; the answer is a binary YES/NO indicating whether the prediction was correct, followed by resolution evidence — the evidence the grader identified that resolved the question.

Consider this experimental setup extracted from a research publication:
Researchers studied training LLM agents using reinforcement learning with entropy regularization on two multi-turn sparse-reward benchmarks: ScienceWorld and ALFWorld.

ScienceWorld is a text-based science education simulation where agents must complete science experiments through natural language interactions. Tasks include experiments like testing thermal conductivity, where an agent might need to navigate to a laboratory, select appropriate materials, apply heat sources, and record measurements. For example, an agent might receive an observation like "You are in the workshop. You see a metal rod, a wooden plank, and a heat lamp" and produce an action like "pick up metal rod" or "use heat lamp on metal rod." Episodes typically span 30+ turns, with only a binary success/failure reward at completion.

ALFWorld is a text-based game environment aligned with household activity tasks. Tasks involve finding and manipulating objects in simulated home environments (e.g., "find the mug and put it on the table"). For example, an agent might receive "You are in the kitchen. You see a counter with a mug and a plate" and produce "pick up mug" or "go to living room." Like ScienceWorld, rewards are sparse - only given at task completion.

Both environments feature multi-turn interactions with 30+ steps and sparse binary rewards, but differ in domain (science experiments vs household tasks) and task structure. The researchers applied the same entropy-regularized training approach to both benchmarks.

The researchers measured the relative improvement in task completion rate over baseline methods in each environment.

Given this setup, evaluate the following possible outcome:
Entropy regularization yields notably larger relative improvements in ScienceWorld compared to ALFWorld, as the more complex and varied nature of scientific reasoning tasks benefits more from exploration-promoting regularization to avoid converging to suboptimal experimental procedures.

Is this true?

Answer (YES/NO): YES